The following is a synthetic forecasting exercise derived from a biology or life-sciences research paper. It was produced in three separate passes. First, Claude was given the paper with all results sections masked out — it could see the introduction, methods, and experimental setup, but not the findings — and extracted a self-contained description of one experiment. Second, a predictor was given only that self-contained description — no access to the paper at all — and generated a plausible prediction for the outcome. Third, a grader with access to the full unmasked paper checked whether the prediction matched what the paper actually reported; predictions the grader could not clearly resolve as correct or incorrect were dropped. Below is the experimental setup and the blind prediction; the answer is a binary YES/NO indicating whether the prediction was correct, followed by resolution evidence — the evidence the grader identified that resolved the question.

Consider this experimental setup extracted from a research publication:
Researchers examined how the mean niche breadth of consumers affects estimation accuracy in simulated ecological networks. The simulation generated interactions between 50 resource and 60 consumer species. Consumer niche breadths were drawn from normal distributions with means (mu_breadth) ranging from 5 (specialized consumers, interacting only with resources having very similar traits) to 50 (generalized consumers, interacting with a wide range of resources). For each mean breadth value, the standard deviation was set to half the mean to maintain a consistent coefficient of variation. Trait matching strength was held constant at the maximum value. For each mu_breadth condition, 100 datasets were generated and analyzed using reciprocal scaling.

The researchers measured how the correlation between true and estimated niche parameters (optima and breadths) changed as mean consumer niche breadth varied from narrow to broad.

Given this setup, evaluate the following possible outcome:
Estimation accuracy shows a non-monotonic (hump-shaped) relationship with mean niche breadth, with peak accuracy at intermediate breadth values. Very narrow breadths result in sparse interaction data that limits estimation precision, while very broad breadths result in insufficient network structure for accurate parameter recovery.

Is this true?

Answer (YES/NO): YES